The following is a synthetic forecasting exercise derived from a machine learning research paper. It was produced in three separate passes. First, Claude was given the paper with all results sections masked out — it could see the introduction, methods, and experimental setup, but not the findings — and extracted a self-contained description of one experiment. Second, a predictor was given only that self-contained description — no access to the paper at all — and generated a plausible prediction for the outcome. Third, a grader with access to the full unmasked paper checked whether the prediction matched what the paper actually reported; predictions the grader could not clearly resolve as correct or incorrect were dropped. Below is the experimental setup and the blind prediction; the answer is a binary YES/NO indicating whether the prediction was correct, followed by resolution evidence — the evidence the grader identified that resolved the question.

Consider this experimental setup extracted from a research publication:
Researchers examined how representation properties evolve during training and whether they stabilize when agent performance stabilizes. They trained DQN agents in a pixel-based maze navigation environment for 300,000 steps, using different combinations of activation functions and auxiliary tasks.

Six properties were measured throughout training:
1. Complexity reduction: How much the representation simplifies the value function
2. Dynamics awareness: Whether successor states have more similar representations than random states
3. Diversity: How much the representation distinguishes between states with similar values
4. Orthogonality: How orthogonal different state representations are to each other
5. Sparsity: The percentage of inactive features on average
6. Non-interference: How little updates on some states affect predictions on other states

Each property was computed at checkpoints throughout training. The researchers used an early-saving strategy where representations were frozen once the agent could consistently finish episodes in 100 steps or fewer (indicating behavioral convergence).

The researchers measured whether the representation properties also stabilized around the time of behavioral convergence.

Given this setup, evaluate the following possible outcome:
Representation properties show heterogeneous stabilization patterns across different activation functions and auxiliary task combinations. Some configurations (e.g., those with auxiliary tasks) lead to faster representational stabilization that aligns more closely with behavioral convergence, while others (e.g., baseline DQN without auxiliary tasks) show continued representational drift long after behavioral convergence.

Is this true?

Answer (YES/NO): NO